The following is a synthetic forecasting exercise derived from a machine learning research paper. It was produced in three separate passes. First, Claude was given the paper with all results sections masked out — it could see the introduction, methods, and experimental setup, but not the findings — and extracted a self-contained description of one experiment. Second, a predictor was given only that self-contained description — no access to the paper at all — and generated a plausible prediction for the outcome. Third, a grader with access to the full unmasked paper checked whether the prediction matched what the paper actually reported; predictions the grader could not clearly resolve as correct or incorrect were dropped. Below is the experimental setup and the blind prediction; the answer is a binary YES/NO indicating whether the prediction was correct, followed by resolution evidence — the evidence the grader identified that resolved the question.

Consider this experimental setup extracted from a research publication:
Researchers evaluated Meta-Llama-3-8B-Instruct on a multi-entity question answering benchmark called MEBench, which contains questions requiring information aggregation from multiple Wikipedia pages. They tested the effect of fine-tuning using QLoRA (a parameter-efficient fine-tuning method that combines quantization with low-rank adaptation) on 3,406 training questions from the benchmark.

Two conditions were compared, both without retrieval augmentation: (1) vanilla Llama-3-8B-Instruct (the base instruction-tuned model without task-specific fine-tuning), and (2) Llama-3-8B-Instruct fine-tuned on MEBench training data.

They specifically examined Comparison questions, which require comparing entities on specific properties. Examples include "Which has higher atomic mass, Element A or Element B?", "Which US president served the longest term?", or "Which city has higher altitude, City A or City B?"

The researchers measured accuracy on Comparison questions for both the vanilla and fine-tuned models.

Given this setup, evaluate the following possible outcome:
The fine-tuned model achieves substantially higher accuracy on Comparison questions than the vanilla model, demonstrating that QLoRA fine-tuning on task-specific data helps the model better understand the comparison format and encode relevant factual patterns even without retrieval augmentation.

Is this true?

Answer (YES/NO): NO